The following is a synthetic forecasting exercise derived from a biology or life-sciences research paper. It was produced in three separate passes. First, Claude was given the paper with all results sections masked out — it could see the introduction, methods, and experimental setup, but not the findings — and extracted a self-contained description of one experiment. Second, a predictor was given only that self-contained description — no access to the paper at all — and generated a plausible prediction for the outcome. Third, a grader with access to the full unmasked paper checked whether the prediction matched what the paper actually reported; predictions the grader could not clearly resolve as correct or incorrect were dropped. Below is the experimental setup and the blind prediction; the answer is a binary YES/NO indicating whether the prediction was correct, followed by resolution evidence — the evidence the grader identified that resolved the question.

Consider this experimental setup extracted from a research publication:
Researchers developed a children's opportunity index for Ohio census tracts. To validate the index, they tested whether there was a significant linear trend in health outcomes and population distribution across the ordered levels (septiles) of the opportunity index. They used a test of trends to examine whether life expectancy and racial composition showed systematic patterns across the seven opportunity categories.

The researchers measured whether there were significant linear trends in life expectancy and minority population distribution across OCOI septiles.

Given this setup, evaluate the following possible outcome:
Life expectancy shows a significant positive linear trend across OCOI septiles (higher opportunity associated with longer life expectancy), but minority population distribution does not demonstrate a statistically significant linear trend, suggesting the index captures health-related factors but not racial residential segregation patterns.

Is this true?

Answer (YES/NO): NO